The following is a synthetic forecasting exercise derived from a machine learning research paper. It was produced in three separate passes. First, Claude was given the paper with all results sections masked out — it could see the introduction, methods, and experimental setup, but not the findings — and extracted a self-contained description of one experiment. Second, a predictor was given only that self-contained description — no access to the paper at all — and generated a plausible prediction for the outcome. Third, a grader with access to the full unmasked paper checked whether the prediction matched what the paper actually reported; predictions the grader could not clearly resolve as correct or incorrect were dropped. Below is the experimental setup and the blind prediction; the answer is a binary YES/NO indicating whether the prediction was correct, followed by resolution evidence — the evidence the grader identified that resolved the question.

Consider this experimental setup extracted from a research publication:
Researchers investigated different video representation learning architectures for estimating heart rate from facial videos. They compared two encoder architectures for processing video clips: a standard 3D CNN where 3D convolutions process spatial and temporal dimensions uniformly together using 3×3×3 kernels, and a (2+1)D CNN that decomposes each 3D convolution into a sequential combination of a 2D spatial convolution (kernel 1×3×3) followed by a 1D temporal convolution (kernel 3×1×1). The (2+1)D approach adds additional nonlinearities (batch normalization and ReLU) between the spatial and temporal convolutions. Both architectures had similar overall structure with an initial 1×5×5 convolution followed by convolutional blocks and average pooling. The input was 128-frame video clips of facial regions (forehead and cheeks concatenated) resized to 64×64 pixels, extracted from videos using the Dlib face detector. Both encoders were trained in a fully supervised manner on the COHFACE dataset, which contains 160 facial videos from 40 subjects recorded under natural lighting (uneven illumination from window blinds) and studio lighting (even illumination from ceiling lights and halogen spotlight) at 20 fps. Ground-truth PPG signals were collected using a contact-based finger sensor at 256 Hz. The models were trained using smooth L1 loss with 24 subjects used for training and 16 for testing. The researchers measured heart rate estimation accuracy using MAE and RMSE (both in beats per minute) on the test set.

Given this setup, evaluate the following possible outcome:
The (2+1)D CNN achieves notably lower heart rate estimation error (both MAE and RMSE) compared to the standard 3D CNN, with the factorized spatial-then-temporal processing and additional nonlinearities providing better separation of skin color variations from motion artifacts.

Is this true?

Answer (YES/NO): NO